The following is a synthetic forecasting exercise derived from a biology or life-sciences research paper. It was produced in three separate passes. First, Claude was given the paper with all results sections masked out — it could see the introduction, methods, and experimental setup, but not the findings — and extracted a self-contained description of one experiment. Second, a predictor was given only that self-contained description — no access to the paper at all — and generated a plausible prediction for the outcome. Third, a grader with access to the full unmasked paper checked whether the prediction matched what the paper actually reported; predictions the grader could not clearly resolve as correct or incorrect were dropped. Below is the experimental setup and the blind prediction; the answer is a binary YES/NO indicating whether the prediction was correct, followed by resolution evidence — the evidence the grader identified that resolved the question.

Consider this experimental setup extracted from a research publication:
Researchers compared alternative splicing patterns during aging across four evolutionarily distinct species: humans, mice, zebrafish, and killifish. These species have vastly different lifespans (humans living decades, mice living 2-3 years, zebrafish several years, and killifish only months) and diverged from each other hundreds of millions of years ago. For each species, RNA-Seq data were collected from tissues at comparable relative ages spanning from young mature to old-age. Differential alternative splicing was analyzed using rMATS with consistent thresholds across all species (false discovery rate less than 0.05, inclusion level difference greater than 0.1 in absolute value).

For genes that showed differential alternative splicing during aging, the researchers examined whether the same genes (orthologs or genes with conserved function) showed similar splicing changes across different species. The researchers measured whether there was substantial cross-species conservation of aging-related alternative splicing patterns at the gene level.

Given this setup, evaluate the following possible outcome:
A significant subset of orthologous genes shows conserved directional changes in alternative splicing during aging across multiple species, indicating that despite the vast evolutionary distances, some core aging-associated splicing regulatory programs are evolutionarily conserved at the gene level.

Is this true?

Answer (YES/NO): NO